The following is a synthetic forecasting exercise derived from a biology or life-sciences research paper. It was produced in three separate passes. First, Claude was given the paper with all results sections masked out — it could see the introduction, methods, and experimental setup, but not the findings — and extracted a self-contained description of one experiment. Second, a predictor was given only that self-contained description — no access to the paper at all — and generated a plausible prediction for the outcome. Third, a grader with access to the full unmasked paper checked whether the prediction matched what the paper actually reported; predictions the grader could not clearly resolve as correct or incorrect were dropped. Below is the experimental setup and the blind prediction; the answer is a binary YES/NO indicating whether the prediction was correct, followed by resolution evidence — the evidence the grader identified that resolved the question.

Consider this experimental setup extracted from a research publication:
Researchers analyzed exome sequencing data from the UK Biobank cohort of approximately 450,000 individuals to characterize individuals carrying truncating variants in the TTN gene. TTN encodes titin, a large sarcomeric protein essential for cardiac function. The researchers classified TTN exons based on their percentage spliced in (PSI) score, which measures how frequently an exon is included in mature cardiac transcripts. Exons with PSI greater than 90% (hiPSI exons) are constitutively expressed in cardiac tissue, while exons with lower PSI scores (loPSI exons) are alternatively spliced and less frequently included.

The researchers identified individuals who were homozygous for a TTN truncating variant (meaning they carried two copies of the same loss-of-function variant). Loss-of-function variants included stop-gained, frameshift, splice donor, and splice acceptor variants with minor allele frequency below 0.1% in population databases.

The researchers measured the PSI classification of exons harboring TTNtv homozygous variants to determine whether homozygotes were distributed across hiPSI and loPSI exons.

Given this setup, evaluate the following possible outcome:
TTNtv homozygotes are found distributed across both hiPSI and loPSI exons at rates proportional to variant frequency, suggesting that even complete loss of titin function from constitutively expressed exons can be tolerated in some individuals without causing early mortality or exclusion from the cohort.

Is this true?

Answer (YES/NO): NO